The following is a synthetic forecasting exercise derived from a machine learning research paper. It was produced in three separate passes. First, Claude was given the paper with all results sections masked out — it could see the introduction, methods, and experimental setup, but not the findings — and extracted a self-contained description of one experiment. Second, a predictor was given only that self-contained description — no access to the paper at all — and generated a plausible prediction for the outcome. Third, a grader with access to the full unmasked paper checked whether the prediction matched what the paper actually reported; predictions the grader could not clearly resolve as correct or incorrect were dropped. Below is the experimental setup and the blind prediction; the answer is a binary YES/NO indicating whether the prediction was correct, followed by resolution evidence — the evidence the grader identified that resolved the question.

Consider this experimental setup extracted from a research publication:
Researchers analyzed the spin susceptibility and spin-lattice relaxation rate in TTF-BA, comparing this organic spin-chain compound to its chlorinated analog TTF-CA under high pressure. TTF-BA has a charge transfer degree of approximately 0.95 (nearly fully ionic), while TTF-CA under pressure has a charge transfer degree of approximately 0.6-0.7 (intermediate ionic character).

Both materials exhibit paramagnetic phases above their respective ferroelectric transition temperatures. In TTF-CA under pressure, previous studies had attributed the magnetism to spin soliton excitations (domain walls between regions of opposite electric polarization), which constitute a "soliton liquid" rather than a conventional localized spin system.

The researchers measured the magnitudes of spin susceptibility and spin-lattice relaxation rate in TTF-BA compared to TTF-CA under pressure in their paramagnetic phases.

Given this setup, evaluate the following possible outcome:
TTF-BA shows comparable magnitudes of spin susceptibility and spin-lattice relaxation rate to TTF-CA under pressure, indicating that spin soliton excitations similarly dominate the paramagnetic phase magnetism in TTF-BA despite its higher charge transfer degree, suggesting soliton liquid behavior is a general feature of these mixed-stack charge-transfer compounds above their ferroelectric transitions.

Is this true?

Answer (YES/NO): NO